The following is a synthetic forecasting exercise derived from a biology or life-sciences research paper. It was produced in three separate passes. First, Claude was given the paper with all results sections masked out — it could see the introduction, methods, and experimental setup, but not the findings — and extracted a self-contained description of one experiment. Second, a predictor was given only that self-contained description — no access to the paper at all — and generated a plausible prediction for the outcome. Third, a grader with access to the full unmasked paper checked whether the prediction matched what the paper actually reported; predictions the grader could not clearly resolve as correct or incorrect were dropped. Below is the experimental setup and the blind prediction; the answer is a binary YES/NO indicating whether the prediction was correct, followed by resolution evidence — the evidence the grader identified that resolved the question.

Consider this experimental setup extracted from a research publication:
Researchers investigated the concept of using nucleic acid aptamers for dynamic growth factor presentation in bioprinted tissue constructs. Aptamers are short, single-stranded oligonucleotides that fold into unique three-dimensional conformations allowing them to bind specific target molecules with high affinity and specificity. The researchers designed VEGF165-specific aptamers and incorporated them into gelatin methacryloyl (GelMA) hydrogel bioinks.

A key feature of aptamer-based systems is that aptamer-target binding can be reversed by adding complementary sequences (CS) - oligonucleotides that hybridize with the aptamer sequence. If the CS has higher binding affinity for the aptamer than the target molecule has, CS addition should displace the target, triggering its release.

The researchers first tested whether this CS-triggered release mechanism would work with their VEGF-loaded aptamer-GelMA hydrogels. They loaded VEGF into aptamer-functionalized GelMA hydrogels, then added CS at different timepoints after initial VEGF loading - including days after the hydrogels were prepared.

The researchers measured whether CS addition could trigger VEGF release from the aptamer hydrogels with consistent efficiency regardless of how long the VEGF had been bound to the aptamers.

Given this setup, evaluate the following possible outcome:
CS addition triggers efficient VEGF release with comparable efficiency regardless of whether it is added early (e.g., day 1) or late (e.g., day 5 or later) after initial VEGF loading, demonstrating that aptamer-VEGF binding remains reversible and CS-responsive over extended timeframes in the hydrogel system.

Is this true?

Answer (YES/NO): YES